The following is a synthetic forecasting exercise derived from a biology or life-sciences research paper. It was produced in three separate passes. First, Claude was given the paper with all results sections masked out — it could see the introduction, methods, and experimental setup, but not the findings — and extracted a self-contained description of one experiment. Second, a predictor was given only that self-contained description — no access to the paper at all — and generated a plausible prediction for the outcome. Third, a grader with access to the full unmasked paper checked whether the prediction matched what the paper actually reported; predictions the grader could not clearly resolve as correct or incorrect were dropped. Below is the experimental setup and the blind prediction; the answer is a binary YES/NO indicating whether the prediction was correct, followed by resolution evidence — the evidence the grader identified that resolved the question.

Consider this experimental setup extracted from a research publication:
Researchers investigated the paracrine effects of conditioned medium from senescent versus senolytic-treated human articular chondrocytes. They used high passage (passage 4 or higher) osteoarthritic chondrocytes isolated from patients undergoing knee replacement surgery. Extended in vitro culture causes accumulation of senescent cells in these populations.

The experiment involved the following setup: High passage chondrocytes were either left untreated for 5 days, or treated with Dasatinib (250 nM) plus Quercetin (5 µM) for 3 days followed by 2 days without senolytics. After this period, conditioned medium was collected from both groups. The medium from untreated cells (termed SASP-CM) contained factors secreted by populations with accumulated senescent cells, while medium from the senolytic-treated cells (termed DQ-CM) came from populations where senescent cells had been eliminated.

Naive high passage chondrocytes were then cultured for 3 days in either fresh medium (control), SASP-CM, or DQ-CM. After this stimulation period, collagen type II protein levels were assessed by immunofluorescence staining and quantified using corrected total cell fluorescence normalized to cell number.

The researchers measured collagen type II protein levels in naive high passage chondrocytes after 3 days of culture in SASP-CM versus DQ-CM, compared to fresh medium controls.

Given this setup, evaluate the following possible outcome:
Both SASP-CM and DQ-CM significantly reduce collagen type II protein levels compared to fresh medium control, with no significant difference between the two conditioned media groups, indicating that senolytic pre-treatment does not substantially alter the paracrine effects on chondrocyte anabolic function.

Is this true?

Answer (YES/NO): NO